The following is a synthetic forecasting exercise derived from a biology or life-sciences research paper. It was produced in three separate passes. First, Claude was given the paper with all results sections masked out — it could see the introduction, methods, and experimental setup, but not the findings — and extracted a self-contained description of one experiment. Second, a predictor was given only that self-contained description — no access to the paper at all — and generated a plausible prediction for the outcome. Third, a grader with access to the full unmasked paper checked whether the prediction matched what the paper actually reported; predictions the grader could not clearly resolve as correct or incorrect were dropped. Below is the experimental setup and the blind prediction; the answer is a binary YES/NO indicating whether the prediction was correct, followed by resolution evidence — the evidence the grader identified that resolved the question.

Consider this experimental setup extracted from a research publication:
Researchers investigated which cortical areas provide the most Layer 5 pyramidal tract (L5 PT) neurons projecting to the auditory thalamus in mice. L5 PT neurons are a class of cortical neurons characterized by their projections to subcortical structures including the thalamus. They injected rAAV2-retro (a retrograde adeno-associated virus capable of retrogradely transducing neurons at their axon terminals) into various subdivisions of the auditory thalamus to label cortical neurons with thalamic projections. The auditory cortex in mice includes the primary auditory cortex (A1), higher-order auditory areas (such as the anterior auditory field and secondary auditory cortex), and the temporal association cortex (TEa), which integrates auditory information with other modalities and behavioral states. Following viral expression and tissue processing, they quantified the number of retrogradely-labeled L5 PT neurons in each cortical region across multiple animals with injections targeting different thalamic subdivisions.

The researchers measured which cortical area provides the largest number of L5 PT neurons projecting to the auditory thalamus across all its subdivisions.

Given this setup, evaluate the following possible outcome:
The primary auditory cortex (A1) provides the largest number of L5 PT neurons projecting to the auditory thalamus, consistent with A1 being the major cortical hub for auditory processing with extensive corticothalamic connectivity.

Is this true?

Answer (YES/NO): NO